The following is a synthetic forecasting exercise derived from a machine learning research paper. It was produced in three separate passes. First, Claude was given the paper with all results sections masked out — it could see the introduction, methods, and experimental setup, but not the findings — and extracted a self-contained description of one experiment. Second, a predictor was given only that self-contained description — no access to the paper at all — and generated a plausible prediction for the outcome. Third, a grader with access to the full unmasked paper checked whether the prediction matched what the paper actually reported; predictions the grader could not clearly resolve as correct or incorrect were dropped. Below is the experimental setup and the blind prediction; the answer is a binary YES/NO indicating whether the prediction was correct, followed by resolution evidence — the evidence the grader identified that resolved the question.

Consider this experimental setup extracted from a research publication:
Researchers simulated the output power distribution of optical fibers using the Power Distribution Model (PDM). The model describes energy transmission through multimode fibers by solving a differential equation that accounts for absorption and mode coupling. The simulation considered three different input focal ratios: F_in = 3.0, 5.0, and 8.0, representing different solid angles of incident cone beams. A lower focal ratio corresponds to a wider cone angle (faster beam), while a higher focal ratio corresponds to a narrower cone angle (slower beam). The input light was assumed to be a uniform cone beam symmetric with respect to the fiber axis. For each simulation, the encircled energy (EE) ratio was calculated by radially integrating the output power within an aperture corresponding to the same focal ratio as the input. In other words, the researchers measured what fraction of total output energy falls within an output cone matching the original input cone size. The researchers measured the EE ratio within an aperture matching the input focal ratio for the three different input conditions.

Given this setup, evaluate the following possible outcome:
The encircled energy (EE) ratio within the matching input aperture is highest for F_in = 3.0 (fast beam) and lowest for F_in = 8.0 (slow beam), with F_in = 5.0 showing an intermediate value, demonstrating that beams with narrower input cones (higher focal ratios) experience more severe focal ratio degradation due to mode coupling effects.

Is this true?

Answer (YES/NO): YES